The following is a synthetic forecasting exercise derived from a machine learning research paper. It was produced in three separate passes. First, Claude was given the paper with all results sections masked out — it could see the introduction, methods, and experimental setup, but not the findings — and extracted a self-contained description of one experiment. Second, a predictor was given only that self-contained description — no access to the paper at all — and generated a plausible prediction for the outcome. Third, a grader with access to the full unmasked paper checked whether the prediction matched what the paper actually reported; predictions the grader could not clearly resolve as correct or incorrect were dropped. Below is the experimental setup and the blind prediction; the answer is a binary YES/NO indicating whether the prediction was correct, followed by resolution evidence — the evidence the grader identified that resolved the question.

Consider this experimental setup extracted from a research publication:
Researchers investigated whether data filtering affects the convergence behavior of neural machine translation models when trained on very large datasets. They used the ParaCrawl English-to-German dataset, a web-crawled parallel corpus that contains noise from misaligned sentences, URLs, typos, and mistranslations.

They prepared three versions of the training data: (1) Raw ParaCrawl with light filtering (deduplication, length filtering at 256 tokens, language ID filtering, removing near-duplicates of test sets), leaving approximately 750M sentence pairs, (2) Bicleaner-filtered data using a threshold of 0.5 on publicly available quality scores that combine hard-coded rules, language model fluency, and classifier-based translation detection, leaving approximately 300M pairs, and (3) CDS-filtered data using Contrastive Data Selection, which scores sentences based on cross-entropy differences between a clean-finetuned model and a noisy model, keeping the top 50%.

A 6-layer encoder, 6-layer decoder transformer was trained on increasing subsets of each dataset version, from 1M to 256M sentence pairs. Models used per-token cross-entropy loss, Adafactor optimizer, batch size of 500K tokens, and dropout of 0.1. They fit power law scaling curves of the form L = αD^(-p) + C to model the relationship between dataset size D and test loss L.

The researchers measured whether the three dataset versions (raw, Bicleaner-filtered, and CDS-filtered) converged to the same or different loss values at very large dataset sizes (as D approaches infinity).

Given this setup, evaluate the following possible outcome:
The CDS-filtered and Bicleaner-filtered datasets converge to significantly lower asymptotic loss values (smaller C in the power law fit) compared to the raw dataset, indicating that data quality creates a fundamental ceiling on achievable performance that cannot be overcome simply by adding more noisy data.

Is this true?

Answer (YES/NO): NO